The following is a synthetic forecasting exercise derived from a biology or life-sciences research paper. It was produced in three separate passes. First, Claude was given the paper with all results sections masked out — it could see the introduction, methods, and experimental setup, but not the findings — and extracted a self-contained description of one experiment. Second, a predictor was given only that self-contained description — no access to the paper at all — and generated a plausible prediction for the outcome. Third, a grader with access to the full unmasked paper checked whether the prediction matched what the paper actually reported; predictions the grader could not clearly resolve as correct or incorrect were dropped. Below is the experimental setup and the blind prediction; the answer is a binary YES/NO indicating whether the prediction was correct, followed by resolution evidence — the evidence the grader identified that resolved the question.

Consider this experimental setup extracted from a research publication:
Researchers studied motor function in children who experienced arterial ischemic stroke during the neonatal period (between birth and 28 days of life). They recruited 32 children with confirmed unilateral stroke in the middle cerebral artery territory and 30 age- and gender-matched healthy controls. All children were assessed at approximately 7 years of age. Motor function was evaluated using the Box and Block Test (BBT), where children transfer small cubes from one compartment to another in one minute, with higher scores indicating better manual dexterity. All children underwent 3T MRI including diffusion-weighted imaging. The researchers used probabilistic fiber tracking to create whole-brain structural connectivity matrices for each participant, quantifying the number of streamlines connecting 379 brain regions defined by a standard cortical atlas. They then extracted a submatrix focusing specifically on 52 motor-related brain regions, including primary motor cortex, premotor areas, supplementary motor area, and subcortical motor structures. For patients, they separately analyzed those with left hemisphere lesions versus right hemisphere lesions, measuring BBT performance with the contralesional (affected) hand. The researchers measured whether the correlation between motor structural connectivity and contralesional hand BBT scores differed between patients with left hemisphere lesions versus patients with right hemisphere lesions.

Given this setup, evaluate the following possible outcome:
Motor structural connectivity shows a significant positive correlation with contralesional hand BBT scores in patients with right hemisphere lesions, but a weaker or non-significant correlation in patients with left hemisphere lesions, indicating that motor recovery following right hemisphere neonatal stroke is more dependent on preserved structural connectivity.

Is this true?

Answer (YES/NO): NO